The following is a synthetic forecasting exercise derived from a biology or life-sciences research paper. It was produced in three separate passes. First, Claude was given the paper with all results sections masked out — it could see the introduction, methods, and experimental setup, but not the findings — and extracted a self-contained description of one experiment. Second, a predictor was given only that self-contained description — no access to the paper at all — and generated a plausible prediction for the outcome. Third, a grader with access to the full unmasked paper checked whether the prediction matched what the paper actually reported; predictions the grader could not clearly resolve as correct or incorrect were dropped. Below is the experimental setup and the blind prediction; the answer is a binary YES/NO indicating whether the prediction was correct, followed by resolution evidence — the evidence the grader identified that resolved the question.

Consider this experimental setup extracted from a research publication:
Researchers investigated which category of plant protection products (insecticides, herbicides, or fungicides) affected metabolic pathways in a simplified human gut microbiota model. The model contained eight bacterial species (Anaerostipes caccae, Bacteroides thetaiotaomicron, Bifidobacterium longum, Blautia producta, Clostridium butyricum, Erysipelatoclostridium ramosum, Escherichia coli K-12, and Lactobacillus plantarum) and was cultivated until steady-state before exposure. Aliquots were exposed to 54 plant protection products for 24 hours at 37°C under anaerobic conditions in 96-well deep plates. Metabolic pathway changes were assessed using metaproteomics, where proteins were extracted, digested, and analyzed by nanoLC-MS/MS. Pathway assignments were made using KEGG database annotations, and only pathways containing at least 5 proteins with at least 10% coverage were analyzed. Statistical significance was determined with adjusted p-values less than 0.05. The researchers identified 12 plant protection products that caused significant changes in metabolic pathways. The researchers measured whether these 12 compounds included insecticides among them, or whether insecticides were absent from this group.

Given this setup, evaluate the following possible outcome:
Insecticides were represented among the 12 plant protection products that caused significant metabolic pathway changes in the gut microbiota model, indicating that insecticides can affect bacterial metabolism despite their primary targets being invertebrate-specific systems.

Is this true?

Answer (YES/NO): NO